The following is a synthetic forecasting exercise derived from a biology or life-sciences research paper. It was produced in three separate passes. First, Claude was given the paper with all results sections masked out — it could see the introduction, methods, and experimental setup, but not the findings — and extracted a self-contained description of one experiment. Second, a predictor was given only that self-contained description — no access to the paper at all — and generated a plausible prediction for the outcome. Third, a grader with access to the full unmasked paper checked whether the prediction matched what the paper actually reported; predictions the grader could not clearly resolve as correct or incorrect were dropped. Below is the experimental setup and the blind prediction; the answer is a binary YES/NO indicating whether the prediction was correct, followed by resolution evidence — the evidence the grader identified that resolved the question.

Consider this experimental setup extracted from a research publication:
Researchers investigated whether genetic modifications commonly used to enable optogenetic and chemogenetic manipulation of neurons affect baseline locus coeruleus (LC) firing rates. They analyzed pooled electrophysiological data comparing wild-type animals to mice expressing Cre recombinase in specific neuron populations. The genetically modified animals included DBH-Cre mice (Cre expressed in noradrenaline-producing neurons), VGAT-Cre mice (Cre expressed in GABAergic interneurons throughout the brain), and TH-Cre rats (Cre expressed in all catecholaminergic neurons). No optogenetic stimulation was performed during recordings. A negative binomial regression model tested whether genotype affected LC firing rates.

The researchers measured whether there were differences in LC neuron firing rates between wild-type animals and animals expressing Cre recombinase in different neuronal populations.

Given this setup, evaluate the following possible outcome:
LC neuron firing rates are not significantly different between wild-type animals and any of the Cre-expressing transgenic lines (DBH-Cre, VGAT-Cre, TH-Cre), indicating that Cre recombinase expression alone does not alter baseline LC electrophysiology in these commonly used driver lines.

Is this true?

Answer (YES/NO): NO